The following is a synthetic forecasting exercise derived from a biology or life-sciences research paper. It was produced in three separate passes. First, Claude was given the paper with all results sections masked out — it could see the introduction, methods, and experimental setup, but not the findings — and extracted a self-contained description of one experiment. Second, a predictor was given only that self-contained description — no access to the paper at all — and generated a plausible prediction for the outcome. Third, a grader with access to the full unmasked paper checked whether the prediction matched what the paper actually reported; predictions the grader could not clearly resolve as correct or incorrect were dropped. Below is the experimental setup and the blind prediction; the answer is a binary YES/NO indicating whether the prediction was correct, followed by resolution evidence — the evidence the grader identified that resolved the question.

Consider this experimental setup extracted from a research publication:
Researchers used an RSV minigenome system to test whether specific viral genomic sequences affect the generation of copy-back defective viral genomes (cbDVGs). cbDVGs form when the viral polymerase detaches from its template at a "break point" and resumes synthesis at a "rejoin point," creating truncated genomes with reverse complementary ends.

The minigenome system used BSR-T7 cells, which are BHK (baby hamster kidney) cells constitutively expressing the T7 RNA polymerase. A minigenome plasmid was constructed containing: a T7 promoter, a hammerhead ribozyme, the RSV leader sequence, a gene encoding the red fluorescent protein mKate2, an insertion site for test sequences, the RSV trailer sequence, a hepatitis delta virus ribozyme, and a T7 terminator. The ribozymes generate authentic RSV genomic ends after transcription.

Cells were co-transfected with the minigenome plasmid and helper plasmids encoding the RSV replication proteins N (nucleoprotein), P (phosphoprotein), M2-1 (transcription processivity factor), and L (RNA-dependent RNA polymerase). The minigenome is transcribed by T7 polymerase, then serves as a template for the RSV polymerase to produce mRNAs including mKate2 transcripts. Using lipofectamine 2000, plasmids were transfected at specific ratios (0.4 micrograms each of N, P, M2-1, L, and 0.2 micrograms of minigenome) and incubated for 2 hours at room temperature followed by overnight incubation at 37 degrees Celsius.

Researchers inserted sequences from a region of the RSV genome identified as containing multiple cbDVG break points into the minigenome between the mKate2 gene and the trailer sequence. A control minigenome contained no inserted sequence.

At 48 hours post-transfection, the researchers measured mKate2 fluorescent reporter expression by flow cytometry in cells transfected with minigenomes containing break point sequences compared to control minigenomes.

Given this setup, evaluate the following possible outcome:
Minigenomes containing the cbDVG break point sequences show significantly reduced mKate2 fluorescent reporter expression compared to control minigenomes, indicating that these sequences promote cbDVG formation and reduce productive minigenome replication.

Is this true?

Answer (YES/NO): YES